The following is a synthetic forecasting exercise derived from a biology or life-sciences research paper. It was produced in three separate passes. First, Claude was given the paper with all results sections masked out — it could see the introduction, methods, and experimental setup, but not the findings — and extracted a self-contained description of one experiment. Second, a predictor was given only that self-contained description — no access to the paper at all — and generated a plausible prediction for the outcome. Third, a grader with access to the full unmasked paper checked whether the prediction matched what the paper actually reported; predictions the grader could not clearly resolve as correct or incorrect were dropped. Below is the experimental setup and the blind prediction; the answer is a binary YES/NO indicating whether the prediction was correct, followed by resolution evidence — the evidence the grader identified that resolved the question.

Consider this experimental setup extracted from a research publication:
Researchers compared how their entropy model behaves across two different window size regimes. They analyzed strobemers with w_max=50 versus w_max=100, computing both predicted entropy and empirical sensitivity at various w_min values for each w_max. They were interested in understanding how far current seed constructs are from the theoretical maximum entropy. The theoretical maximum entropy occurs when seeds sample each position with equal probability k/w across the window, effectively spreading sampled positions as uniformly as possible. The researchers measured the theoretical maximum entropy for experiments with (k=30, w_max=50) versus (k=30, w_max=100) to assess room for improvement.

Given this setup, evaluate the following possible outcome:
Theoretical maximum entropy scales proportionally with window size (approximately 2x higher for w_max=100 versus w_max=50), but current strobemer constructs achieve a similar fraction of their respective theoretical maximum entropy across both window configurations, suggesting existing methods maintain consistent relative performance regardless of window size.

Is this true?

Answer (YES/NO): NO